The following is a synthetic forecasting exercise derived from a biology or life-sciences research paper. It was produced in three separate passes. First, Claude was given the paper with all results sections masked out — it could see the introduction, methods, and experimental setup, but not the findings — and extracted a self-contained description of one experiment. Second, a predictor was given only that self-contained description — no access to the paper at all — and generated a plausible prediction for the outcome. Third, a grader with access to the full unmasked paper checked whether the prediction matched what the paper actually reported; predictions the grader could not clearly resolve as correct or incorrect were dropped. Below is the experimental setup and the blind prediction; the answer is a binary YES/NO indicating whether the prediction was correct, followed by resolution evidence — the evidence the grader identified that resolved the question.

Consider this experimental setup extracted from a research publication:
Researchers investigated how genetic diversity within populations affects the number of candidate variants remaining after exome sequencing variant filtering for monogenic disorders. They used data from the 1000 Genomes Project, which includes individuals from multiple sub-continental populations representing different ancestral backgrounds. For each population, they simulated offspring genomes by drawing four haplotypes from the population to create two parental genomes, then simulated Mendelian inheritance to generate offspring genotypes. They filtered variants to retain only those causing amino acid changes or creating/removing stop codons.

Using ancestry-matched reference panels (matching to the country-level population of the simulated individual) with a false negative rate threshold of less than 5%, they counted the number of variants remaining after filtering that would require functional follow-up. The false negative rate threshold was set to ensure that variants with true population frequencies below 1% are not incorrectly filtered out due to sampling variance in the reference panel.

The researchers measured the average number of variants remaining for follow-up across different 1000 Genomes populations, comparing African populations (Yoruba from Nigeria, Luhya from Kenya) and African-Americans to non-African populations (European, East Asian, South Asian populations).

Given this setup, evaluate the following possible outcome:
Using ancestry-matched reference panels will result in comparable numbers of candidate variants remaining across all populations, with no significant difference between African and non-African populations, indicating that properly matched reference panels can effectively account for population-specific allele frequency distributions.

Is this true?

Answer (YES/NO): NO